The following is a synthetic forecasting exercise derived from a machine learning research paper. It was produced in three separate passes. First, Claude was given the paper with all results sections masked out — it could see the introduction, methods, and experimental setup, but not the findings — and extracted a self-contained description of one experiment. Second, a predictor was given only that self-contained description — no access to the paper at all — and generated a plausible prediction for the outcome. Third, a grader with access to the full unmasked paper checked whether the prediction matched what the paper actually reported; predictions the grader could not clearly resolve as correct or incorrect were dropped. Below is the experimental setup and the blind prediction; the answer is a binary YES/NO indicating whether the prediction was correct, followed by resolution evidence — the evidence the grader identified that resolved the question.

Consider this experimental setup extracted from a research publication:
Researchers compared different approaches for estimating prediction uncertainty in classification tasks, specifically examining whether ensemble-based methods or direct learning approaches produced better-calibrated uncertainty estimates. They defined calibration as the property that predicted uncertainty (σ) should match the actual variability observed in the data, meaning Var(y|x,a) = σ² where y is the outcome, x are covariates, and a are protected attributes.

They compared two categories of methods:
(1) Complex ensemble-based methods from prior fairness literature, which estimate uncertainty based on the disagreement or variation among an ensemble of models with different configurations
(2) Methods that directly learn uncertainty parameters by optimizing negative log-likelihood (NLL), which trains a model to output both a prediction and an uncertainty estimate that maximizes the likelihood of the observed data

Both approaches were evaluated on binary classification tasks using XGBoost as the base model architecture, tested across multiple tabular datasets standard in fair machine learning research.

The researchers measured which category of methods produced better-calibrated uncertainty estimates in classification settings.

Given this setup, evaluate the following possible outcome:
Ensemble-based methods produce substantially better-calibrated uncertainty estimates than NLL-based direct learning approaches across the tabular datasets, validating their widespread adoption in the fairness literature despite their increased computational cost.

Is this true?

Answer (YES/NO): NO